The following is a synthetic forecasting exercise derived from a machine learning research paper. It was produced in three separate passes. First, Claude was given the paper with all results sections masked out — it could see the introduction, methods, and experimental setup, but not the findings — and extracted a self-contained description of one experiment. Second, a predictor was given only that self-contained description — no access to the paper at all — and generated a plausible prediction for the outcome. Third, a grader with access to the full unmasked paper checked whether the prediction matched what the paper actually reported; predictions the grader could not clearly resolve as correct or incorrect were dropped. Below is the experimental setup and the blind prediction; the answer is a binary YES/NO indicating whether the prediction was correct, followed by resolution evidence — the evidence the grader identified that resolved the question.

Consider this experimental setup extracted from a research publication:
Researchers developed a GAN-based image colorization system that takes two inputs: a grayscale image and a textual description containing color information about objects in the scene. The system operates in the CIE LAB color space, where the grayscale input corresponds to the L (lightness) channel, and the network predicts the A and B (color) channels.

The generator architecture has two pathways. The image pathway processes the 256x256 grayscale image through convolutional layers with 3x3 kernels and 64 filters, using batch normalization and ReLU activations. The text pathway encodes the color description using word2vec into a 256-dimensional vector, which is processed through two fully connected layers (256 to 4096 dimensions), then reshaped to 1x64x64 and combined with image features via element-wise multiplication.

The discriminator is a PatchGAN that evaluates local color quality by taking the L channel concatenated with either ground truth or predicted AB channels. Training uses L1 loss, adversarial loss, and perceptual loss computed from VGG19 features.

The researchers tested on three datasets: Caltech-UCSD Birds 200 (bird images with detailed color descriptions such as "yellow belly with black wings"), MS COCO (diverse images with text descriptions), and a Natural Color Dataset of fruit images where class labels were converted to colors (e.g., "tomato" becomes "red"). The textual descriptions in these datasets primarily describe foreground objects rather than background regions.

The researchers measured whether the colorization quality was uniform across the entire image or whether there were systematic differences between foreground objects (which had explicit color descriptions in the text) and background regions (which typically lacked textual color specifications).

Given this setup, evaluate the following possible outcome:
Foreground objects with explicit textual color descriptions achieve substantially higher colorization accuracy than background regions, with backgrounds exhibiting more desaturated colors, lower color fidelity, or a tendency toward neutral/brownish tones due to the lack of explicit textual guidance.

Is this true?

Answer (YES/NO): YES